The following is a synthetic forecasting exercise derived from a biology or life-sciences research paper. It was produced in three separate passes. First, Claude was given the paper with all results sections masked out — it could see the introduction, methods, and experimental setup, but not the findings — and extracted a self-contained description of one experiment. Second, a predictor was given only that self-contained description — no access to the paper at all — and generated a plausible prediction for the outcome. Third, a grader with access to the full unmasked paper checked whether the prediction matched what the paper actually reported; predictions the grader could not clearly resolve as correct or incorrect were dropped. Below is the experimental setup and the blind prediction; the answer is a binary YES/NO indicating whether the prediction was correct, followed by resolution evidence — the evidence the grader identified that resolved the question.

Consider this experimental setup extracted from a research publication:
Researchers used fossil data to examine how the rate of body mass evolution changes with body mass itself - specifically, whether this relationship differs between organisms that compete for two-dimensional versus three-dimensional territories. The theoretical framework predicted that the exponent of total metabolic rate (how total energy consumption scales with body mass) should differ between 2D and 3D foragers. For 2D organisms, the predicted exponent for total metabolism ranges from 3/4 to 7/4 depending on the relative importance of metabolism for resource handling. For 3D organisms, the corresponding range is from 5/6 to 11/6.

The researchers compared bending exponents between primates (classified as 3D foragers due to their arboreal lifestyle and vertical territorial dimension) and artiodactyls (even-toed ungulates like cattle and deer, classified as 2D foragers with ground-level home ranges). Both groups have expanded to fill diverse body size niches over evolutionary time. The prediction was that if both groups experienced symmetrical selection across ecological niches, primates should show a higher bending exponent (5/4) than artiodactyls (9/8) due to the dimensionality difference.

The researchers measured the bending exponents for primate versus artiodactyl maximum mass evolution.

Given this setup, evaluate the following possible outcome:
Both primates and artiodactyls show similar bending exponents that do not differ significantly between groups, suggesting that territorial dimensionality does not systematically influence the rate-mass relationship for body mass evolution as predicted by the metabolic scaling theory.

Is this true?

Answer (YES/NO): NO